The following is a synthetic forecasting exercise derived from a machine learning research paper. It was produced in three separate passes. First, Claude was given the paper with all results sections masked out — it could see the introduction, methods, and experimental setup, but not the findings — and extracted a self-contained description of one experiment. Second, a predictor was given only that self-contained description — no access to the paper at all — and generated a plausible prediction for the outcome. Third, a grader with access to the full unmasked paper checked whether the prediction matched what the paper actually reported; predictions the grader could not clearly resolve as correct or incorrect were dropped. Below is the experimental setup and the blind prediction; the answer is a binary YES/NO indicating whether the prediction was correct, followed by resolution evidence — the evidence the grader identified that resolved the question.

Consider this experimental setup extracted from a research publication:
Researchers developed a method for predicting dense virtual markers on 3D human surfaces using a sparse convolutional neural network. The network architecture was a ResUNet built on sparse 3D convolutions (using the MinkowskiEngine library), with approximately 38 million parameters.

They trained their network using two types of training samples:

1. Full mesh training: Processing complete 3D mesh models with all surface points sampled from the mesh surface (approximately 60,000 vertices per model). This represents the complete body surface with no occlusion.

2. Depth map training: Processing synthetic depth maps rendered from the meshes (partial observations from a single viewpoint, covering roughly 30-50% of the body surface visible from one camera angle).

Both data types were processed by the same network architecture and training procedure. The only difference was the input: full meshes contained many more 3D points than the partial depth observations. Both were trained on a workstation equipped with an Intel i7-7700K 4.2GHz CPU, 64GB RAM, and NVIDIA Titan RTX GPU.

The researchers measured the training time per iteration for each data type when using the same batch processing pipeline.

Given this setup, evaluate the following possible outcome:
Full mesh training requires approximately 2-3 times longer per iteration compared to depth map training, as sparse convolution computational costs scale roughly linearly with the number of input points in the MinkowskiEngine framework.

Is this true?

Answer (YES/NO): YES